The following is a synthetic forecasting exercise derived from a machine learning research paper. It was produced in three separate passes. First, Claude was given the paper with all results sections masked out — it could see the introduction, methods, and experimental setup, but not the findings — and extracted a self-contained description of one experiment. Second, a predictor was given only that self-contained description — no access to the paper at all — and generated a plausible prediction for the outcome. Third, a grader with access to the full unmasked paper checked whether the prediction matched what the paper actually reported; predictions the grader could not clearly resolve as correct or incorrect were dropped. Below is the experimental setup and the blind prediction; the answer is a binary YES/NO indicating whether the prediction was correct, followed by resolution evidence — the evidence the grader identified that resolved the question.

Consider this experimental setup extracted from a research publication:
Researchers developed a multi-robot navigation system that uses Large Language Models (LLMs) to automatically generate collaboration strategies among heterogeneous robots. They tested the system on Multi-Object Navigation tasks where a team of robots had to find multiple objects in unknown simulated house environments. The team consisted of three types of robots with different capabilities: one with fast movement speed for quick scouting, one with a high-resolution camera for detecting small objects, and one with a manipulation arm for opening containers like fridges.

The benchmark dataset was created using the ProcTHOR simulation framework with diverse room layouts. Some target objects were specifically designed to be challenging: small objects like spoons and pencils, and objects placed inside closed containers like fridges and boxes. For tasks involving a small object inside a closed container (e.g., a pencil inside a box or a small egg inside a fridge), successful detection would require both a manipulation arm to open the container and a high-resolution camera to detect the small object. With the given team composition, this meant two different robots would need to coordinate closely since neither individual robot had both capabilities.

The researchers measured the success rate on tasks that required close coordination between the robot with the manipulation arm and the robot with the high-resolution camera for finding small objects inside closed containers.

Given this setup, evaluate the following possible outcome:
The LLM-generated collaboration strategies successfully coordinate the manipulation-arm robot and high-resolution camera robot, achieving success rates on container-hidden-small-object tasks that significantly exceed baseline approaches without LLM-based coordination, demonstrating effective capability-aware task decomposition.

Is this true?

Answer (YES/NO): NO